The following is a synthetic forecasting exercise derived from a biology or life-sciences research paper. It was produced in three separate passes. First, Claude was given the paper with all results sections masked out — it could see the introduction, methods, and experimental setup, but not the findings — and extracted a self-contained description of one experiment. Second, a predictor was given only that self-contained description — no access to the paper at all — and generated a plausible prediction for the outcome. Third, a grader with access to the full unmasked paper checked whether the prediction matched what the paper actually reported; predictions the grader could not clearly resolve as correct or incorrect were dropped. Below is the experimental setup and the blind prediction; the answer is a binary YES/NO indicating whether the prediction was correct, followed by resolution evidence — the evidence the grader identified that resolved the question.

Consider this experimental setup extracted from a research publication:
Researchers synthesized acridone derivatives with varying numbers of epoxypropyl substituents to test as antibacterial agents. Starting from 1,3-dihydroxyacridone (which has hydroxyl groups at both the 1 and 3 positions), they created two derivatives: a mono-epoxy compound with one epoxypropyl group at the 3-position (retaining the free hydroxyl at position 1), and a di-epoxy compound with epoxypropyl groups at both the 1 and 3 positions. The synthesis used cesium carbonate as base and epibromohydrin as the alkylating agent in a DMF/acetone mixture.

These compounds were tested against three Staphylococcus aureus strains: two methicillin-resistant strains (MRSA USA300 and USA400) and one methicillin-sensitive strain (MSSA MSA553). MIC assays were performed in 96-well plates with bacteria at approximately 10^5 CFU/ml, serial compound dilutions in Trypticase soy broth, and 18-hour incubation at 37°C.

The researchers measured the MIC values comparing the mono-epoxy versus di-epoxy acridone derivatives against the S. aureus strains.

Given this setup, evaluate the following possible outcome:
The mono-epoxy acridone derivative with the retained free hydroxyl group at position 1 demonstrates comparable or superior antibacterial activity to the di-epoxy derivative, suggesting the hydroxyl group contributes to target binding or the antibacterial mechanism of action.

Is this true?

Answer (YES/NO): NO